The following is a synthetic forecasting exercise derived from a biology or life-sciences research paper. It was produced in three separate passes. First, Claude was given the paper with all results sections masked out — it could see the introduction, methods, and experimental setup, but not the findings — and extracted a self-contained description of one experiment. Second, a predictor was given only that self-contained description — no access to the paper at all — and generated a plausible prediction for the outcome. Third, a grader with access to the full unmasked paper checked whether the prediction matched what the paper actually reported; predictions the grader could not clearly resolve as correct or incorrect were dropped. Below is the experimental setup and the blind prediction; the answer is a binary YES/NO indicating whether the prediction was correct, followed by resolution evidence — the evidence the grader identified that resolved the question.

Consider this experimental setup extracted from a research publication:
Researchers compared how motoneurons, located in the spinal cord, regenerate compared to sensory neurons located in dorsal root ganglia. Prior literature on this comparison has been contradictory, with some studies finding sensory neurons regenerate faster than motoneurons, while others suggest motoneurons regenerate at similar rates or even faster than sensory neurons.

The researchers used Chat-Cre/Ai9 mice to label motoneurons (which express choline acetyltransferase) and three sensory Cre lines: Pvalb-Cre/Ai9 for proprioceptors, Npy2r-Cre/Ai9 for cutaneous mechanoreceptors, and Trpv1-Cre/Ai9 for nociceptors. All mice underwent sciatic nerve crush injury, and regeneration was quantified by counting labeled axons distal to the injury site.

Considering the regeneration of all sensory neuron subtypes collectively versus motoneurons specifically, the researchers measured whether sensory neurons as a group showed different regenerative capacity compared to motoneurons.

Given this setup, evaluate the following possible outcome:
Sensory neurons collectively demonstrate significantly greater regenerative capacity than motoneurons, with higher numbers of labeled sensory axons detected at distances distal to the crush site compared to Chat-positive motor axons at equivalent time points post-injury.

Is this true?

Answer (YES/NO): NO